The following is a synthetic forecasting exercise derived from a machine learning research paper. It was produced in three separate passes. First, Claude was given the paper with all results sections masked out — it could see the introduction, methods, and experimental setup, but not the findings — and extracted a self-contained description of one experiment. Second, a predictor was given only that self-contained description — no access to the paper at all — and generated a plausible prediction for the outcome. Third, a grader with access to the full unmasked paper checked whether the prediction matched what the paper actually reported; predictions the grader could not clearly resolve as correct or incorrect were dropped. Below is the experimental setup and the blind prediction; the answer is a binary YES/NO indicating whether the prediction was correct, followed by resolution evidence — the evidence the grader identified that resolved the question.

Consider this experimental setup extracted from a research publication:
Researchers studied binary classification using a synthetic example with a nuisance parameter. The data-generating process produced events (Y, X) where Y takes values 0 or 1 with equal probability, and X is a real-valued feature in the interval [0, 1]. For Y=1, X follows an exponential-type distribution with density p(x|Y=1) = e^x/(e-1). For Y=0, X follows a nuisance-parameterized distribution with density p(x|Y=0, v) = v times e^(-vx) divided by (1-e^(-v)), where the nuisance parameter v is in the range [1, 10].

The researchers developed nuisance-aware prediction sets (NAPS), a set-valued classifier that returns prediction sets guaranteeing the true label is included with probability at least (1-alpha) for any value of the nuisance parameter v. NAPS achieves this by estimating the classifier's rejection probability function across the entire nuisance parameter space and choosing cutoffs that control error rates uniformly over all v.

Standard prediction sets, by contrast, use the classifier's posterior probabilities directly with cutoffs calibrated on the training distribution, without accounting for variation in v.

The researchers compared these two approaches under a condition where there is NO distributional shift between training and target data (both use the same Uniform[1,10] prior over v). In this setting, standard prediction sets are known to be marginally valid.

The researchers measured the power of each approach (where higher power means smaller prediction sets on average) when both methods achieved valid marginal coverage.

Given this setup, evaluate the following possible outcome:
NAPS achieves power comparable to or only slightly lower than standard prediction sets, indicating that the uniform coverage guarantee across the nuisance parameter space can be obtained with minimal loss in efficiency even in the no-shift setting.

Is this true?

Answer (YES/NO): NO